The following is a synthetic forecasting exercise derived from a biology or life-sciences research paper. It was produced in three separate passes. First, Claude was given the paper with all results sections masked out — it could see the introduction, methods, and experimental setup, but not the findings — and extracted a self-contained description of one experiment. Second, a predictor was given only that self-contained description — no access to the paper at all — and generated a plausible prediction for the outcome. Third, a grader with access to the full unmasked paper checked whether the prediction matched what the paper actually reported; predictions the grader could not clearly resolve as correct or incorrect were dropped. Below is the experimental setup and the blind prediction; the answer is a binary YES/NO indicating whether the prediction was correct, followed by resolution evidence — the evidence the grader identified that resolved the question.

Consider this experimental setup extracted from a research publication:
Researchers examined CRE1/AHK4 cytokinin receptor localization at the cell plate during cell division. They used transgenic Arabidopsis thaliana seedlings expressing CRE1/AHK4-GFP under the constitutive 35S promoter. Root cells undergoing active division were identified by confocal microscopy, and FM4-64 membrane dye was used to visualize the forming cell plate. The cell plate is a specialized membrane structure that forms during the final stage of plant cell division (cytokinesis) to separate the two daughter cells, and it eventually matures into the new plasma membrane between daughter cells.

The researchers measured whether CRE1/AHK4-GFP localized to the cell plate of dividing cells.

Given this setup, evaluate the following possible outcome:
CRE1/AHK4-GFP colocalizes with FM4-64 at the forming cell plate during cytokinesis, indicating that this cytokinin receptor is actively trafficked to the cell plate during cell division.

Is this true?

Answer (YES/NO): YES